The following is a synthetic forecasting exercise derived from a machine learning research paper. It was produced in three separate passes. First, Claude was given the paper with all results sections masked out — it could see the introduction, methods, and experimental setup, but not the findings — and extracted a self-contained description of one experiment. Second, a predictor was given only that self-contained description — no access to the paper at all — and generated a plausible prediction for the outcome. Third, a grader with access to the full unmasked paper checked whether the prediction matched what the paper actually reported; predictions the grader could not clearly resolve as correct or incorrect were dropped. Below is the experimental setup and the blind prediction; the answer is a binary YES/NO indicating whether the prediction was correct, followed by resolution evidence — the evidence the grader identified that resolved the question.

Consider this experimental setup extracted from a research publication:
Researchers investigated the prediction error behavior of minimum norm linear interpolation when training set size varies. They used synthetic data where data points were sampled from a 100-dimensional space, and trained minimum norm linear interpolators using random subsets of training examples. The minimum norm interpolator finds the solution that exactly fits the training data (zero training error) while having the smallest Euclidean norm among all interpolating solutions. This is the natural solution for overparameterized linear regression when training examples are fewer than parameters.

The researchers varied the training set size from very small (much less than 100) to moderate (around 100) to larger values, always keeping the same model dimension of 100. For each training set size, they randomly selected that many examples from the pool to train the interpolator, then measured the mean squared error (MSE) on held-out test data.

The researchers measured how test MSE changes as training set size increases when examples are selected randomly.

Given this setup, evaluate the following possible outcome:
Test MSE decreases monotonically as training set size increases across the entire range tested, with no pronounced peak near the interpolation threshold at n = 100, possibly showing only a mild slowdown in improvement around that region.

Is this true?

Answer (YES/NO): NO